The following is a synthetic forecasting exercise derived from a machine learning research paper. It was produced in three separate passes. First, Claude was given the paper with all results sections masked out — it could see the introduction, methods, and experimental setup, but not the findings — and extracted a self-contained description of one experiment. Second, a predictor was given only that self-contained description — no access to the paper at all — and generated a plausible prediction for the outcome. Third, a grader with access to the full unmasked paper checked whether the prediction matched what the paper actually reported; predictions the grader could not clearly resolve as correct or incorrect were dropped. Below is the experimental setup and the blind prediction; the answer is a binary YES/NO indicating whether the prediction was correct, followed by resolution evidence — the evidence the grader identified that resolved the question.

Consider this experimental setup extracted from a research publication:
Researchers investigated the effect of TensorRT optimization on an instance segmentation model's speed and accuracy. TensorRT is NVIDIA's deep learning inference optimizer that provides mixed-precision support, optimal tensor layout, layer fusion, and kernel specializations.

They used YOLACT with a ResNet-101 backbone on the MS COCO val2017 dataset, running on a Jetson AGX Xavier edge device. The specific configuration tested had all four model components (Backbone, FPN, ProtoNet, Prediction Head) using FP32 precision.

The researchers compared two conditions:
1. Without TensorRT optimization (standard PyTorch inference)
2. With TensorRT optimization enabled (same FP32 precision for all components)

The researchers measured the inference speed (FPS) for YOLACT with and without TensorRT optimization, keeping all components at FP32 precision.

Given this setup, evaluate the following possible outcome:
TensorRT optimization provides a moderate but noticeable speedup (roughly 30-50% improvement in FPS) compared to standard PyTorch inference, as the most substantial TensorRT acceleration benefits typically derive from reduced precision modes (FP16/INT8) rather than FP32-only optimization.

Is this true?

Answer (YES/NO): NO